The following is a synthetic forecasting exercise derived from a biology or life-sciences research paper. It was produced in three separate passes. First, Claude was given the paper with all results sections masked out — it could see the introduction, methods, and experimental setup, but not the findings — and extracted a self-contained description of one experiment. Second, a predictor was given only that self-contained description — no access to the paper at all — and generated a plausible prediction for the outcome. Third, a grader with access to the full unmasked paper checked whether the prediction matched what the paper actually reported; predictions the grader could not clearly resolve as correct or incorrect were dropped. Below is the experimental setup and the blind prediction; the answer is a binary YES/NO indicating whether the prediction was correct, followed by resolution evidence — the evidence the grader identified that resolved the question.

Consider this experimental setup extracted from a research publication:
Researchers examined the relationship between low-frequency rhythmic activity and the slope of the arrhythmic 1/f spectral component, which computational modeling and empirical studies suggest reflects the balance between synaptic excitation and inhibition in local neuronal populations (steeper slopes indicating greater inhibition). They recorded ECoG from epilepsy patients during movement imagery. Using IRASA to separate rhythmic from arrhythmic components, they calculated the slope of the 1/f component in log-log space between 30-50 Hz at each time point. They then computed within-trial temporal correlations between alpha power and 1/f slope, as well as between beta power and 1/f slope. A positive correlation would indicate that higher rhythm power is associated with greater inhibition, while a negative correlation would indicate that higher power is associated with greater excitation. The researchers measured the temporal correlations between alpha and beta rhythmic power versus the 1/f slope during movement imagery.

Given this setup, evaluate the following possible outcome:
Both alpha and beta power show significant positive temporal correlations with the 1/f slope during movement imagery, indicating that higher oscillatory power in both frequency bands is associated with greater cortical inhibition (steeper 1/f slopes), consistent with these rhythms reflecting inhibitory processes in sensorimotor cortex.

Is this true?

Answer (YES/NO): NO